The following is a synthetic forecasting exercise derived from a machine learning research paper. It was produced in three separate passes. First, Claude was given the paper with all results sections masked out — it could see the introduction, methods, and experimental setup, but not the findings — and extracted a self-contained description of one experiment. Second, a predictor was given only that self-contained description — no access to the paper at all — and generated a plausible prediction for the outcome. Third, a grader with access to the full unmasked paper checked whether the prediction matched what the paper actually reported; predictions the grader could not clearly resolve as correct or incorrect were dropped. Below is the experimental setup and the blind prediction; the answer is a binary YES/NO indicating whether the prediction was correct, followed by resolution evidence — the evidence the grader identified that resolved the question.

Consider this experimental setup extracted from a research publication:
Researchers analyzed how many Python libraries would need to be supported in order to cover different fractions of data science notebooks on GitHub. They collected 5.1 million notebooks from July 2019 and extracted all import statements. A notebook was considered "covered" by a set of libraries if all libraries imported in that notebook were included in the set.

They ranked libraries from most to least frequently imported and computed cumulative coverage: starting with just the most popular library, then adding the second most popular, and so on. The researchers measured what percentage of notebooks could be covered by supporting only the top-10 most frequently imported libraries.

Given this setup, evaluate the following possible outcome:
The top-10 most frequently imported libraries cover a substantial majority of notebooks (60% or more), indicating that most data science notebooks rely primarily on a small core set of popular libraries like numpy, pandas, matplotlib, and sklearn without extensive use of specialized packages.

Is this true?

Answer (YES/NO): NO